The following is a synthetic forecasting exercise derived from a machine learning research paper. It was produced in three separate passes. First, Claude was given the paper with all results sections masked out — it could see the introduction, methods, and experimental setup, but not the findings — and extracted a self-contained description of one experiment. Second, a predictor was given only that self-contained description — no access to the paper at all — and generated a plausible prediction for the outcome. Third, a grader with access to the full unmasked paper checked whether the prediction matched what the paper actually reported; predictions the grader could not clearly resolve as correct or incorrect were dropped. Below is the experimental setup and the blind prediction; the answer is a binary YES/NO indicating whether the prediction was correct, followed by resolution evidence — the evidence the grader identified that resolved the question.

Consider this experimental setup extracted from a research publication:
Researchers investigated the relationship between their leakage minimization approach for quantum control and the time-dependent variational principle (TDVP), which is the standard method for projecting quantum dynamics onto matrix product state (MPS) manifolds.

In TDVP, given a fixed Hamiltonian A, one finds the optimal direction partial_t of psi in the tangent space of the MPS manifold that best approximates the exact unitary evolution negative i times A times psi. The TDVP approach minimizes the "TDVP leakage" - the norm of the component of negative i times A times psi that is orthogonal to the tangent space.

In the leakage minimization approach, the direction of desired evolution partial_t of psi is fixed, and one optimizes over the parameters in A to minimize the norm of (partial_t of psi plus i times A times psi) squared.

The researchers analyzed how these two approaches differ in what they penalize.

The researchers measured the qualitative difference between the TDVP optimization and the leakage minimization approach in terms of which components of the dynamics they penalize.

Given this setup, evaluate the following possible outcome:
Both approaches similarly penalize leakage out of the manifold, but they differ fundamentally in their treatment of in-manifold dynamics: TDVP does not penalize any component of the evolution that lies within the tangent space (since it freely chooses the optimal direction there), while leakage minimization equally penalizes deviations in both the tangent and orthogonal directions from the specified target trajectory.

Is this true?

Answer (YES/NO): YES